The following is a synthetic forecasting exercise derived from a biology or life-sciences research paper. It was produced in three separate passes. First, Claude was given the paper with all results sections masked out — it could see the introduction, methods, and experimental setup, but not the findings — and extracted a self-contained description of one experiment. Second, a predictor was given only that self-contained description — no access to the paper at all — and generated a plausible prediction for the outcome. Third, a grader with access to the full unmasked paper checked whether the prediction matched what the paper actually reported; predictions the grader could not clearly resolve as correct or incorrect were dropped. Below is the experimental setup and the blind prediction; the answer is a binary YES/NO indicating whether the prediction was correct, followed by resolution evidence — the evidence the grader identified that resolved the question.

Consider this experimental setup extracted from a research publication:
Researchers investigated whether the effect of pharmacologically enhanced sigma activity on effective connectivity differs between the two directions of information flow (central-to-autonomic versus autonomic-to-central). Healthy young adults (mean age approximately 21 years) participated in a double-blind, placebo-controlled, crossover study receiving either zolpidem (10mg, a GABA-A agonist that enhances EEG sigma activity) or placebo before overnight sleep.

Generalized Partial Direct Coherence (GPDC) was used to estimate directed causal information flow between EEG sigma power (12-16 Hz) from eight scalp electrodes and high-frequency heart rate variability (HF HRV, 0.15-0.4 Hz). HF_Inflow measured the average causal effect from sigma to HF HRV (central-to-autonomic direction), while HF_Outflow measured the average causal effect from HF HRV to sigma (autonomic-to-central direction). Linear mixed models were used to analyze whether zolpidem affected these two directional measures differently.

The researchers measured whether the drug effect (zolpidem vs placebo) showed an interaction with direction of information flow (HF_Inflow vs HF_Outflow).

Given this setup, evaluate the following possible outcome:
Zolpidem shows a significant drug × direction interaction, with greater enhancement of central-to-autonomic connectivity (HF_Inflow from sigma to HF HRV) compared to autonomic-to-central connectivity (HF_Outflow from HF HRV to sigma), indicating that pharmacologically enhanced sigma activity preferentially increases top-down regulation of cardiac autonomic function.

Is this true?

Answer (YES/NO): YES